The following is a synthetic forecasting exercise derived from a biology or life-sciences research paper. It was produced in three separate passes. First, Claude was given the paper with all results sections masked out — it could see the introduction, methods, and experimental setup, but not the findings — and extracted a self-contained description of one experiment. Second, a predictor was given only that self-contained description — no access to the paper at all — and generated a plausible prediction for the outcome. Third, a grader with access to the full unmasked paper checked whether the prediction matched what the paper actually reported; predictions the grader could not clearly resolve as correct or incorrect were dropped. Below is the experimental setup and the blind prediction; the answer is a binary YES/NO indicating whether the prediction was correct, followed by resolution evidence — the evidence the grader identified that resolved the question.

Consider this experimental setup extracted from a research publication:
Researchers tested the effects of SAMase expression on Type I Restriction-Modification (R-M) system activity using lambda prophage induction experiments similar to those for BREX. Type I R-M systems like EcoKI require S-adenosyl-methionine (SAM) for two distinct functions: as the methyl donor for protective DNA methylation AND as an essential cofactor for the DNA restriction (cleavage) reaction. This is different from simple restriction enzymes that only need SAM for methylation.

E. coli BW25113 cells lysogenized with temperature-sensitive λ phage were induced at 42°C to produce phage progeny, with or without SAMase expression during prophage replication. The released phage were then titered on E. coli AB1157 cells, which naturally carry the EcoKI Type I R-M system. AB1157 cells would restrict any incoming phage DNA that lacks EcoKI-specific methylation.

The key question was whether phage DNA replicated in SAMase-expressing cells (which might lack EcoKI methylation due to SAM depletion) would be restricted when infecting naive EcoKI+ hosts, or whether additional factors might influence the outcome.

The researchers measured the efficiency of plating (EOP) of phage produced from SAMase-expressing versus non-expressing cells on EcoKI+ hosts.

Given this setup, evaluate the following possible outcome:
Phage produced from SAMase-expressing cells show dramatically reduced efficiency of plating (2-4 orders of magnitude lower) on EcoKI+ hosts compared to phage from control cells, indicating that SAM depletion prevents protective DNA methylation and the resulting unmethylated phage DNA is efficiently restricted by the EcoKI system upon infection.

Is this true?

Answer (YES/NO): NO